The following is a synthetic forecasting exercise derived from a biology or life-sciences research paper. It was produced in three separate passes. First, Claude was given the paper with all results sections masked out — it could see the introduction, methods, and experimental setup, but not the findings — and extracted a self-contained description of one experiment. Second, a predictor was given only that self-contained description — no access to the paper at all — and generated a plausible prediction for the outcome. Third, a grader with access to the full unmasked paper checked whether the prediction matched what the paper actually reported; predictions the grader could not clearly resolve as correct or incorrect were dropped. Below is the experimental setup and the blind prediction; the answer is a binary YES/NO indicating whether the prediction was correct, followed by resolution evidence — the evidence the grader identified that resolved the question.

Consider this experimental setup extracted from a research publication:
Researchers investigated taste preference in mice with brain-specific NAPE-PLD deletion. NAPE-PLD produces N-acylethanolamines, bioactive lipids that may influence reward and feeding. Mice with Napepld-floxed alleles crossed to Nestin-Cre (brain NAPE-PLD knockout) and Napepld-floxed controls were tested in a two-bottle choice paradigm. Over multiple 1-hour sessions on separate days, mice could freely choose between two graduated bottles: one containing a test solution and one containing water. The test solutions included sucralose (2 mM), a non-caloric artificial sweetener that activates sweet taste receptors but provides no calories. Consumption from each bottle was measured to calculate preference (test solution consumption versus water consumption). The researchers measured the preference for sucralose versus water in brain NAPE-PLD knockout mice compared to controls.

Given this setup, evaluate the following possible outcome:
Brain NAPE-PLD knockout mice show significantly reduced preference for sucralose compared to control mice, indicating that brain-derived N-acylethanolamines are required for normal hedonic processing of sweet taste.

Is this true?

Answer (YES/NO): NO